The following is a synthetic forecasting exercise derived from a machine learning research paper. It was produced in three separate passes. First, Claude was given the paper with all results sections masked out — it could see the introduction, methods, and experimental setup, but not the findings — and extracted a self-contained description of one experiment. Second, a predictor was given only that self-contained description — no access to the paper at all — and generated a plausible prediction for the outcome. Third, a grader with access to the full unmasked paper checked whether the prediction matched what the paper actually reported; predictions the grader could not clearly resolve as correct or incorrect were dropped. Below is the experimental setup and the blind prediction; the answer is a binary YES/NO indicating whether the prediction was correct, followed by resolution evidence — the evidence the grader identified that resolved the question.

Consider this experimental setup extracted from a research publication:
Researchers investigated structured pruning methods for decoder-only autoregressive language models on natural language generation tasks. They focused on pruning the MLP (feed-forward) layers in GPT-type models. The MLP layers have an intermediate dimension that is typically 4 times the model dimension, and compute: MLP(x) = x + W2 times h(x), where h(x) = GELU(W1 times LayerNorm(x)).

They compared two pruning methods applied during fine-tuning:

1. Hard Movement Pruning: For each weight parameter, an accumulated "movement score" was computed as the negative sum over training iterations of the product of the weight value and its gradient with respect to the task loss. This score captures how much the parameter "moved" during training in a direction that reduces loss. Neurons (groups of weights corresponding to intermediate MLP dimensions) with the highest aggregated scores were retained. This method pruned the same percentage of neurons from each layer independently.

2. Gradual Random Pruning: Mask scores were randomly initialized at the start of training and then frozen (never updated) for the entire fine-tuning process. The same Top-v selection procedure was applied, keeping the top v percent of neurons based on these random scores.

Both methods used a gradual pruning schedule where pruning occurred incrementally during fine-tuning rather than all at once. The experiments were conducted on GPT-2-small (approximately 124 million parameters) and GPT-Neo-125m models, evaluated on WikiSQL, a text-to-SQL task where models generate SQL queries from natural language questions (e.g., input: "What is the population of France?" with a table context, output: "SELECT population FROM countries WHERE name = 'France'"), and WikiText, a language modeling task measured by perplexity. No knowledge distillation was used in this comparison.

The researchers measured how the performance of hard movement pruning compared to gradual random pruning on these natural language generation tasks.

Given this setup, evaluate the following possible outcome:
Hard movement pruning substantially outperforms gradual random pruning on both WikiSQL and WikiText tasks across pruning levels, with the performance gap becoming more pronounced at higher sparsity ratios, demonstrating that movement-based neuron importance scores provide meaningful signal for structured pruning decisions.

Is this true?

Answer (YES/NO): NO